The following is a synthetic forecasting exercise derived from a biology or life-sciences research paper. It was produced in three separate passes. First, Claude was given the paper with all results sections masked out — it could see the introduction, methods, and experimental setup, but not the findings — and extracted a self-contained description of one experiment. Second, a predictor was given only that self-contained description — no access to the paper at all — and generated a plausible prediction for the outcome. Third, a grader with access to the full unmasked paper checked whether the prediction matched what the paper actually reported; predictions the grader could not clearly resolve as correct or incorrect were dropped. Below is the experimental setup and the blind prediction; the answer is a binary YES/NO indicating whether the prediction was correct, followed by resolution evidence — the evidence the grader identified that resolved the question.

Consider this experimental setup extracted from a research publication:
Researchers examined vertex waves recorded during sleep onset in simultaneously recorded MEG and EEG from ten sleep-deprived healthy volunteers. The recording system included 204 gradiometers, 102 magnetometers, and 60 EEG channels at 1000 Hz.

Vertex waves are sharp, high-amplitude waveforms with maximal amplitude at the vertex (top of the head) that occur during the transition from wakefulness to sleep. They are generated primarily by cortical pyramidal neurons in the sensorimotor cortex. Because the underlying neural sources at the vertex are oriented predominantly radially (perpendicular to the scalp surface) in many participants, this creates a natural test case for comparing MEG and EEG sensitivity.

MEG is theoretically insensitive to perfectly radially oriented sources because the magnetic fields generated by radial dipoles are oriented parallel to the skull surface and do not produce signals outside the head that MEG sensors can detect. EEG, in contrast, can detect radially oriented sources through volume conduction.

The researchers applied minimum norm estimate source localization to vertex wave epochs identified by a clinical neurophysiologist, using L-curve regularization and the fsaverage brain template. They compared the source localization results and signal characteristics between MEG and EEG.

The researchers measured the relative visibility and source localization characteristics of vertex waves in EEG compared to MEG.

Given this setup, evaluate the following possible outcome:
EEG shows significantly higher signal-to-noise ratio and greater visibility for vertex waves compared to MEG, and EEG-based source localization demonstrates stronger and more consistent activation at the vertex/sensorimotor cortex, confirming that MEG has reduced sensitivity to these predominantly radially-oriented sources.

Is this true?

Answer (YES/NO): NO